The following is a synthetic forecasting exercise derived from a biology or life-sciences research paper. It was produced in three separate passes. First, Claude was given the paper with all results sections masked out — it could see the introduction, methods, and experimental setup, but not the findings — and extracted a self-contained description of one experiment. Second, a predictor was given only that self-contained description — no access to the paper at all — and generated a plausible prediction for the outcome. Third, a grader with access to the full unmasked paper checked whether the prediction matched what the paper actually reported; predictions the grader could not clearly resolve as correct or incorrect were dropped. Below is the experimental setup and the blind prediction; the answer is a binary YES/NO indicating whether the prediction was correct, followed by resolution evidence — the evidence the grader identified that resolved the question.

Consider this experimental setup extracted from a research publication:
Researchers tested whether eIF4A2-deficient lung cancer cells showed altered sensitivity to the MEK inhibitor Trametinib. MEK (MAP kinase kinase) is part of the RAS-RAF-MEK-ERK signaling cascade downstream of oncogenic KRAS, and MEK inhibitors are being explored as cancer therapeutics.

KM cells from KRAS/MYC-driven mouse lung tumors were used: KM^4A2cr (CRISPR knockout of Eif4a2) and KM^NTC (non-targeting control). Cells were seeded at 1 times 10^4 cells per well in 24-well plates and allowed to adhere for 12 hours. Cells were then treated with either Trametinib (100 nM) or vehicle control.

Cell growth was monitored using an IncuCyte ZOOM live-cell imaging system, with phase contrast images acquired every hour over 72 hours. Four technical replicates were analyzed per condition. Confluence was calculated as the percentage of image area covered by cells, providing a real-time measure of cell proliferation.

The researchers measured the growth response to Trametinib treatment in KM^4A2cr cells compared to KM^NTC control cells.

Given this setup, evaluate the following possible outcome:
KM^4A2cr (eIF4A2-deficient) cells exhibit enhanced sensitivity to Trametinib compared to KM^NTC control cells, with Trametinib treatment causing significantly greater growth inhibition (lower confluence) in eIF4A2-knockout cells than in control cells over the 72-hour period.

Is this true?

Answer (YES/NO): YES